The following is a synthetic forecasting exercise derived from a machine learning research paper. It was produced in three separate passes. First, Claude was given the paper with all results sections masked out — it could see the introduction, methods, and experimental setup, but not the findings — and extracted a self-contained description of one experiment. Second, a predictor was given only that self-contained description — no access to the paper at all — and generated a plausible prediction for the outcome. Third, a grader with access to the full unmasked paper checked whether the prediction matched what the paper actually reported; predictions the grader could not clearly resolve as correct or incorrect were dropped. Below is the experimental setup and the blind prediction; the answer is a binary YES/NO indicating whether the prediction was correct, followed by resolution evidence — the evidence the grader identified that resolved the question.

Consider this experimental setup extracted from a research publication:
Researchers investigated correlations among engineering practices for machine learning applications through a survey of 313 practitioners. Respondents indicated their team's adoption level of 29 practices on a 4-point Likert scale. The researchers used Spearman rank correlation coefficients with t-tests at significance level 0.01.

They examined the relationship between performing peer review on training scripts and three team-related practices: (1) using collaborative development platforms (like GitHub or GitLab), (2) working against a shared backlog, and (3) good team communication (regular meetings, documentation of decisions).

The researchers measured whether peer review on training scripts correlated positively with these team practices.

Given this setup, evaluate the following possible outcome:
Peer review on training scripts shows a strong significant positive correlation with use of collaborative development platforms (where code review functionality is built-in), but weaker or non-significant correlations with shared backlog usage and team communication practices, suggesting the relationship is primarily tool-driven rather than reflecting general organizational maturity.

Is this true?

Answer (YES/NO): NO